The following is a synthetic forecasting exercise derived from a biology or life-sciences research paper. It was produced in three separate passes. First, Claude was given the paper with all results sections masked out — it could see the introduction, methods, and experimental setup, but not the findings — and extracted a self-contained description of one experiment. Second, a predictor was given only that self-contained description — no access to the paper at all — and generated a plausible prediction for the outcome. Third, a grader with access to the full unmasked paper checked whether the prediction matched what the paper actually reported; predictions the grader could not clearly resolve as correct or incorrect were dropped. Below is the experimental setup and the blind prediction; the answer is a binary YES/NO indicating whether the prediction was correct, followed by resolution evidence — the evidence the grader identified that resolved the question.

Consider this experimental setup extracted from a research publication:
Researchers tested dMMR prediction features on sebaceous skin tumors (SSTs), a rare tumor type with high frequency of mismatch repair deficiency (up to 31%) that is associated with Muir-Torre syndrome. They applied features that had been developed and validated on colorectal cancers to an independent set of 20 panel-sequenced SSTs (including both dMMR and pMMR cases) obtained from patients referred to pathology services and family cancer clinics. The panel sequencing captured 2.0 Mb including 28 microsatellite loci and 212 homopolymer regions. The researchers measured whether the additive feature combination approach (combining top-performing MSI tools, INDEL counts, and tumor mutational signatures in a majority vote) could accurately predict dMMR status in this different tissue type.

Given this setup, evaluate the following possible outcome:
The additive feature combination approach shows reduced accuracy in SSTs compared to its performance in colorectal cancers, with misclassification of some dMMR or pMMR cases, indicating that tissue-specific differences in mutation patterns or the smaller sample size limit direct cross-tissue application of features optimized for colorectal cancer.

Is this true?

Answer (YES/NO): NO